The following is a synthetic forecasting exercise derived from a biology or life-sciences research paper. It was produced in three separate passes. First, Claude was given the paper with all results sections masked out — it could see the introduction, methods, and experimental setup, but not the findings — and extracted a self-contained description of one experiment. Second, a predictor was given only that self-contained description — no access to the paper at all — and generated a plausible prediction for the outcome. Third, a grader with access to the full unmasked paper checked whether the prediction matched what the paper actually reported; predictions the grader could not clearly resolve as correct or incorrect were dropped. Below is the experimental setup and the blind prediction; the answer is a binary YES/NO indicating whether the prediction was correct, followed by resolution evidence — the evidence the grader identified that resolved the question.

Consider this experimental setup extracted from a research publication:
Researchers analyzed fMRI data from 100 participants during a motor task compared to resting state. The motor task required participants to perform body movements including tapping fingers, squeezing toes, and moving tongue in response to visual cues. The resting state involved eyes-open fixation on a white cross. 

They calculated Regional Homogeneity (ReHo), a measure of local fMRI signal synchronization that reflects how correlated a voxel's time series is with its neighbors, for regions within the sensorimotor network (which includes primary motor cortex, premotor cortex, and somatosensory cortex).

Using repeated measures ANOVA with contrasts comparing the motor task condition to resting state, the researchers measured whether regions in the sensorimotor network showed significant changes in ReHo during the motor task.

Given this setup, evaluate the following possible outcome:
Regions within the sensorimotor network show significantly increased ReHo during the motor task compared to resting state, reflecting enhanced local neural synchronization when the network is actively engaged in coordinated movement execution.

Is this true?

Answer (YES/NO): NO